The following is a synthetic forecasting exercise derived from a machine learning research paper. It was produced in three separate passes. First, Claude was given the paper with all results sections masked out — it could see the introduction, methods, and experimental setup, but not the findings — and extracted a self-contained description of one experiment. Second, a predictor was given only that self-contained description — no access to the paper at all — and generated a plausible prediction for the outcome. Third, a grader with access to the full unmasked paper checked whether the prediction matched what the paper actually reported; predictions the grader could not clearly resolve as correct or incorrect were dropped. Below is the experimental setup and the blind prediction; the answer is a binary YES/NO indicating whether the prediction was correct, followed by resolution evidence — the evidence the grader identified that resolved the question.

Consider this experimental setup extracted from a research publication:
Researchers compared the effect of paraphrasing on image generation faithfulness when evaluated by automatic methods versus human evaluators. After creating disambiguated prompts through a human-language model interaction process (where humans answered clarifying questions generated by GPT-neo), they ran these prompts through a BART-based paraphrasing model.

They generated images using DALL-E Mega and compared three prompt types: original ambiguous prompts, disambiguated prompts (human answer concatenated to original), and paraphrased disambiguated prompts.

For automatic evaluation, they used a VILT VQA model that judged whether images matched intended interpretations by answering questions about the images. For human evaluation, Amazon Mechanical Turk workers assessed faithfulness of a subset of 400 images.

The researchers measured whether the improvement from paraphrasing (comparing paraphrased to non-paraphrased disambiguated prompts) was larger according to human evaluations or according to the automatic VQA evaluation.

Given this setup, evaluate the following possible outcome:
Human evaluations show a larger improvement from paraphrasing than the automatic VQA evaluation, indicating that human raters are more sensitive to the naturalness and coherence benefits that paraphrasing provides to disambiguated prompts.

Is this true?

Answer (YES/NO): YES